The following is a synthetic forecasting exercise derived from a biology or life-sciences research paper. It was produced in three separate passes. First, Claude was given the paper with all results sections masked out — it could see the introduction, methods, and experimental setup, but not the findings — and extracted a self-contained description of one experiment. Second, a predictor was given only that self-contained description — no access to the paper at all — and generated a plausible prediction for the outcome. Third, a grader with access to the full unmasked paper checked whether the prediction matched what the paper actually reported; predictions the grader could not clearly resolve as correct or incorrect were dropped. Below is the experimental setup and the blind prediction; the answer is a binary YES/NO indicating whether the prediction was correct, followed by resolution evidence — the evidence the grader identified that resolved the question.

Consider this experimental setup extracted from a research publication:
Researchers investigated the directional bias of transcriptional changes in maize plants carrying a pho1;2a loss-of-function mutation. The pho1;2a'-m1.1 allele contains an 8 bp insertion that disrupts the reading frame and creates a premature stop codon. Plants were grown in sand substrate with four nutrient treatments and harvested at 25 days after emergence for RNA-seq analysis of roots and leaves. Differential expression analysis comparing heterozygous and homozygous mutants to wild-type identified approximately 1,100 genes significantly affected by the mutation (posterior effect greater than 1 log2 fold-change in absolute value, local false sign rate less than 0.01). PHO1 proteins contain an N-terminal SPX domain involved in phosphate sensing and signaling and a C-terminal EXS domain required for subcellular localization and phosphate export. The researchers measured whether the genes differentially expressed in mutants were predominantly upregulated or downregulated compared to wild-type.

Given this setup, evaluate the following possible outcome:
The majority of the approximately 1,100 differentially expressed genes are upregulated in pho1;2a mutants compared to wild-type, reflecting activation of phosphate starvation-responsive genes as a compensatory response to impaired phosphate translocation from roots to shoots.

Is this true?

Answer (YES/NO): NO